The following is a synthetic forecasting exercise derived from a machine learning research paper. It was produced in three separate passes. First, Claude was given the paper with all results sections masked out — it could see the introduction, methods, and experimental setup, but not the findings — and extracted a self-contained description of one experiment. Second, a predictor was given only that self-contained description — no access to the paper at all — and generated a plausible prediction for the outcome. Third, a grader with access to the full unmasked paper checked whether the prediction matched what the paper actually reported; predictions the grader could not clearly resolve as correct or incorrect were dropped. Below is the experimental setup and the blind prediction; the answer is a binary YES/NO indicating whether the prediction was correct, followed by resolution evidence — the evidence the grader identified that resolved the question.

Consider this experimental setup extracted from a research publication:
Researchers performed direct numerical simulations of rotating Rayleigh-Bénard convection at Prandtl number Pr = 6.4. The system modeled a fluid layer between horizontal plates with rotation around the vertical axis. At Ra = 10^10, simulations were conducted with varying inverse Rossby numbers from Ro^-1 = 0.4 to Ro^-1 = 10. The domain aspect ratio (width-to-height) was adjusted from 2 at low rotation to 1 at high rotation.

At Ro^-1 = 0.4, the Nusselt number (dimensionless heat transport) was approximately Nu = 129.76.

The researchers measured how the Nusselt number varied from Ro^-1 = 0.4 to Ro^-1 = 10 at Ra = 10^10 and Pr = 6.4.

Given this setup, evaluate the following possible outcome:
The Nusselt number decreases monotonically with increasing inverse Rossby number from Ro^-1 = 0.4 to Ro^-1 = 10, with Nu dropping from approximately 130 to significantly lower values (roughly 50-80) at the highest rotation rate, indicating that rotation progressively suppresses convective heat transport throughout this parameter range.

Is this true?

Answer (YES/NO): NO